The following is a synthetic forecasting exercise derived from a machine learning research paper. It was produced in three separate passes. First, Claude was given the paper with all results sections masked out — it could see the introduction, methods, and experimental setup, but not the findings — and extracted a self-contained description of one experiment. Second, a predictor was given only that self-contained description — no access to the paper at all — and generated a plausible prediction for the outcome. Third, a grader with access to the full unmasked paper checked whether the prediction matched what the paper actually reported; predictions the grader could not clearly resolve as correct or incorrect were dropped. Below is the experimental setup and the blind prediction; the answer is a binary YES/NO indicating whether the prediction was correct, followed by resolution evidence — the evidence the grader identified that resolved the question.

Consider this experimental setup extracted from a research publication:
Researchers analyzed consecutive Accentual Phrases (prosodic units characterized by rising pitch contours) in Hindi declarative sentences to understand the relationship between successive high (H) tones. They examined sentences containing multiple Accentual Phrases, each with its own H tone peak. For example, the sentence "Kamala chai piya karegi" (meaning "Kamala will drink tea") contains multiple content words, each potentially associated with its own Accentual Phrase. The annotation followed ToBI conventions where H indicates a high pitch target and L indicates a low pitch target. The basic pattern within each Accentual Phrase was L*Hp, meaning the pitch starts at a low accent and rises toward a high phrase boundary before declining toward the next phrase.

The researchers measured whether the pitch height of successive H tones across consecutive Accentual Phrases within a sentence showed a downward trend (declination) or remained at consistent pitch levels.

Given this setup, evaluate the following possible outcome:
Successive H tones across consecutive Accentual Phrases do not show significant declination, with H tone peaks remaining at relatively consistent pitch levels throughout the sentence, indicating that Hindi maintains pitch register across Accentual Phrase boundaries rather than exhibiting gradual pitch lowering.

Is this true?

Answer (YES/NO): NO